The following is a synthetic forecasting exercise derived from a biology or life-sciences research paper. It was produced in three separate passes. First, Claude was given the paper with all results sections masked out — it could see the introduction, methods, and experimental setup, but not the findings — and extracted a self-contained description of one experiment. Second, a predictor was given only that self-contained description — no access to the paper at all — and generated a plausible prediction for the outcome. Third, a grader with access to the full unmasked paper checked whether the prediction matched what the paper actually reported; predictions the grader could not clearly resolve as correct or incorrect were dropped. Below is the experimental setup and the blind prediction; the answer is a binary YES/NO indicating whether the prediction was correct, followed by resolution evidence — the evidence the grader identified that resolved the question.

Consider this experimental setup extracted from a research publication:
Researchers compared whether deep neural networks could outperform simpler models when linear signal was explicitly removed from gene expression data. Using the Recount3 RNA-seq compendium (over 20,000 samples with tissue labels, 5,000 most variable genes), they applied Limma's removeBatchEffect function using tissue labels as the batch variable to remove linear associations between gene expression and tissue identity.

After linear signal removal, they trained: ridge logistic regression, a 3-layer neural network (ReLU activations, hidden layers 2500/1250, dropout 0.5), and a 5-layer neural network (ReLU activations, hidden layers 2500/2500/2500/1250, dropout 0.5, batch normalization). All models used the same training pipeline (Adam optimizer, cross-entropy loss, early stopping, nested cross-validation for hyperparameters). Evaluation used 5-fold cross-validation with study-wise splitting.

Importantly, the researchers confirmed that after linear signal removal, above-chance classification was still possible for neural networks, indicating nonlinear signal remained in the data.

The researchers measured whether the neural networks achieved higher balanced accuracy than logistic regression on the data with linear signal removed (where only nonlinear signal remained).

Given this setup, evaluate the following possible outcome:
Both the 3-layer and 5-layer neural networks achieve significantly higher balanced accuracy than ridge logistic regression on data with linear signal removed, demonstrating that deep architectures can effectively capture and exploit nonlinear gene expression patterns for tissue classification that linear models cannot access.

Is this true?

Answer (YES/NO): YES